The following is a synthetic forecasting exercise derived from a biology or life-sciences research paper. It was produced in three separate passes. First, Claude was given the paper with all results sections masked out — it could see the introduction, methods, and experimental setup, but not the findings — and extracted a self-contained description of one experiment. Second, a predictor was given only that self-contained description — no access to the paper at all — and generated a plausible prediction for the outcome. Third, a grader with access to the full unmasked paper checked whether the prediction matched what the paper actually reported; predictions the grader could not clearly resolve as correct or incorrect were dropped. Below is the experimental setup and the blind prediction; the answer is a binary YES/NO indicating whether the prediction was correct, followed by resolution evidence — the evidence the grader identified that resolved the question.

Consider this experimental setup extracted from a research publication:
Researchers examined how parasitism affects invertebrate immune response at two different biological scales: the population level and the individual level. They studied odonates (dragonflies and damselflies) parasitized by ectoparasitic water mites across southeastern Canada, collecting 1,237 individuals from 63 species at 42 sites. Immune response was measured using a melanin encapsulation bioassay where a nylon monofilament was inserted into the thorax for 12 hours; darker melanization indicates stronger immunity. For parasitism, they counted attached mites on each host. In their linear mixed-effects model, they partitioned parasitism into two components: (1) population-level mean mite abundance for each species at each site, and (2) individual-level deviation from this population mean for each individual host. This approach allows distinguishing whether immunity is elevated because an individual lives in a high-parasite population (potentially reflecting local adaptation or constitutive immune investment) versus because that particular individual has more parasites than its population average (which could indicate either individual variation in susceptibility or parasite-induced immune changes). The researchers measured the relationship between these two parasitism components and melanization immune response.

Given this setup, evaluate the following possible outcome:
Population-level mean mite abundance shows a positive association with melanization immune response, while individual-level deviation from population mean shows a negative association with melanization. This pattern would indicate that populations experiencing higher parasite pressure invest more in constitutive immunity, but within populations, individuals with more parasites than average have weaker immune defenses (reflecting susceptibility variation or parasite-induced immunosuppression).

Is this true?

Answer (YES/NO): YES